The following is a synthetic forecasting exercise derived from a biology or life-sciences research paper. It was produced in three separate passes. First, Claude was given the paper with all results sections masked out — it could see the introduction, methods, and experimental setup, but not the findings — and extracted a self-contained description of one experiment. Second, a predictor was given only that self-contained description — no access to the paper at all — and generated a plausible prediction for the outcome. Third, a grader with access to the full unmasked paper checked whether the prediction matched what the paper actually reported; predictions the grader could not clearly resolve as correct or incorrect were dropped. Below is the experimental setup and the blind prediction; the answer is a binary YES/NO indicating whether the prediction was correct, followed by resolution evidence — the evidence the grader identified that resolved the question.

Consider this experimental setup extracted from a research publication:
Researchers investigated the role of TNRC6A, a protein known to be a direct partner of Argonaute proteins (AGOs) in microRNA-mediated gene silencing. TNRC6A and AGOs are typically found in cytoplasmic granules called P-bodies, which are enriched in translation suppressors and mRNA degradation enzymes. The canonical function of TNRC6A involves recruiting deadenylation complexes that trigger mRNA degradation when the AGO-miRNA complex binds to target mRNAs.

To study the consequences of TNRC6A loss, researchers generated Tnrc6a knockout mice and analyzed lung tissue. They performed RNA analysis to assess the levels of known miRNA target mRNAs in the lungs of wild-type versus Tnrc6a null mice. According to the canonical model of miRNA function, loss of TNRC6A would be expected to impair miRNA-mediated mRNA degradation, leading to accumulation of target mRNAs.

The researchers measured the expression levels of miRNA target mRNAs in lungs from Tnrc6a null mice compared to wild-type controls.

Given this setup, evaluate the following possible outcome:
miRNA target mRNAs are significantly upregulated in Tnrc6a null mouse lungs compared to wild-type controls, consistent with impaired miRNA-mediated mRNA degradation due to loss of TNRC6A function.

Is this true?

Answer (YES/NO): NO